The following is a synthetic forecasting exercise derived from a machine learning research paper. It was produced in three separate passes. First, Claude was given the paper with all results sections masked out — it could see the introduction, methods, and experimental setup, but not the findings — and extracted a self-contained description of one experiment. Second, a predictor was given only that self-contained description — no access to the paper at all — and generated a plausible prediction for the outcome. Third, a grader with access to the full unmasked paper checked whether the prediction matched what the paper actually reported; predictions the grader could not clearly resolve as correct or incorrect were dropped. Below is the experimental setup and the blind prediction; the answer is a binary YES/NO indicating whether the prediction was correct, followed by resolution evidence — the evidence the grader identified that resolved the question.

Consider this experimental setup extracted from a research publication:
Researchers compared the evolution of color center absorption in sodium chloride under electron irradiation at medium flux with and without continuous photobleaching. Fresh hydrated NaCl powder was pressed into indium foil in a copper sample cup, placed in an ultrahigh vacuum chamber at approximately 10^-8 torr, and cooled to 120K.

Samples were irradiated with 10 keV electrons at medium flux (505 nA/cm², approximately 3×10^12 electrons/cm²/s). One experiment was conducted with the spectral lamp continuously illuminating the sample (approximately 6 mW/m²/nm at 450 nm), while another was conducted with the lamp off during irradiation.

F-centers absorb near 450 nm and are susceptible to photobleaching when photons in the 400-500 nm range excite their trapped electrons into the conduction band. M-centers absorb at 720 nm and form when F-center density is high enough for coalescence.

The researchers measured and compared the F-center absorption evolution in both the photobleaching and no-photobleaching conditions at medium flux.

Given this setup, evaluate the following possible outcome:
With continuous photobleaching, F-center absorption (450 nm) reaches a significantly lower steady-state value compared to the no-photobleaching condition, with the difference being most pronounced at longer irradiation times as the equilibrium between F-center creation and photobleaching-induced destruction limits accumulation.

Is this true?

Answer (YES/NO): NO